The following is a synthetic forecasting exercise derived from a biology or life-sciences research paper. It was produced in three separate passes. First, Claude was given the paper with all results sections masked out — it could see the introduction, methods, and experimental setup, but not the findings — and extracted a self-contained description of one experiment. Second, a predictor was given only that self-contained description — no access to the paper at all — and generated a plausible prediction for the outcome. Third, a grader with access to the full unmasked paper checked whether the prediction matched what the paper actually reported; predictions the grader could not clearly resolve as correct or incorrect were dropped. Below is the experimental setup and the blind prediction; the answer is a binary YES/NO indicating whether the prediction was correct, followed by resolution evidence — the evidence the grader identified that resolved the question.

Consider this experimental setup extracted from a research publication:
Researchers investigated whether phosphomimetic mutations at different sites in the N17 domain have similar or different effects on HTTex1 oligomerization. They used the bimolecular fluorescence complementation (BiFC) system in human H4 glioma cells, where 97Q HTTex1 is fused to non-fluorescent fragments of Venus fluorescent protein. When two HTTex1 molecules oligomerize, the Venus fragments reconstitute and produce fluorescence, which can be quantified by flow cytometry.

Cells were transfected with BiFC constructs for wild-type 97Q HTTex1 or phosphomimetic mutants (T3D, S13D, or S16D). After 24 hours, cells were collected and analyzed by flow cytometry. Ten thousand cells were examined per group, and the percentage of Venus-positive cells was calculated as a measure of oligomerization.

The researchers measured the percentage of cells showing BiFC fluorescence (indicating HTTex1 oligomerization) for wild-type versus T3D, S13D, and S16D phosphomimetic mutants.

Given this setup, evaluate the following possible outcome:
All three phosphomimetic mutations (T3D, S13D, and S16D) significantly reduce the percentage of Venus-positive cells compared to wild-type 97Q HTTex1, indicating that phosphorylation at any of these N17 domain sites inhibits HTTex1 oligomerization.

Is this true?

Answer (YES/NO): NO